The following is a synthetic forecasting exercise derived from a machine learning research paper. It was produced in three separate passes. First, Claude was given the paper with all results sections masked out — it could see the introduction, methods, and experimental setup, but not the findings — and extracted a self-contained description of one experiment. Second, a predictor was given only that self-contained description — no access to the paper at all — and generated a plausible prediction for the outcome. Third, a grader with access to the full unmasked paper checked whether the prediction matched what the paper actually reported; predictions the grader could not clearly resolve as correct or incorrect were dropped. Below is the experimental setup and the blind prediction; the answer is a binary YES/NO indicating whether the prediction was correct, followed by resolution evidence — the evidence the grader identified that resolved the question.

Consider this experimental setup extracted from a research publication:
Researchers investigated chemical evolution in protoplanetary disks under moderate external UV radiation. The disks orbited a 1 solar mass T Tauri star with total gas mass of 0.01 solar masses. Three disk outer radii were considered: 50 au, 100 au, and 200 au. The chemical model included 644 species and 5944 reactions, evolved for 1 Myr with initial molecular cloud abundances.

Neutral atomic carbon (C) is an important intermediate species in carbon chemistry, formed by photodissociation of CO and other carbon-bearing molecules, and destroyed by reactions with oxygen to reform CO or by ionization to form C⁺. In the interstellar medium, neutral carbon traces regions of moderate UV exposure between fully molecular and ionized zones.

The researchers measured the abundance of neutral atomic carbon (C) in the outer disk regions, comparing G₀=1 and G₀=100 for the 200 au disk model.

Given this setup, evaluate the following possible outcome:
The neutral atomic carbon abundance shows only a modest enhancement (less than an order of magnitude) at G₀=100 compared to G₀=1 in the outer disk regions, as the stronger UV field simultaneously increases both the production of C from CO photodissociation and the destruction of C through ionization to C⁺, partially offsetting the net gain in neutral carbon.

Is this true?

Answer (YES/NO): YES